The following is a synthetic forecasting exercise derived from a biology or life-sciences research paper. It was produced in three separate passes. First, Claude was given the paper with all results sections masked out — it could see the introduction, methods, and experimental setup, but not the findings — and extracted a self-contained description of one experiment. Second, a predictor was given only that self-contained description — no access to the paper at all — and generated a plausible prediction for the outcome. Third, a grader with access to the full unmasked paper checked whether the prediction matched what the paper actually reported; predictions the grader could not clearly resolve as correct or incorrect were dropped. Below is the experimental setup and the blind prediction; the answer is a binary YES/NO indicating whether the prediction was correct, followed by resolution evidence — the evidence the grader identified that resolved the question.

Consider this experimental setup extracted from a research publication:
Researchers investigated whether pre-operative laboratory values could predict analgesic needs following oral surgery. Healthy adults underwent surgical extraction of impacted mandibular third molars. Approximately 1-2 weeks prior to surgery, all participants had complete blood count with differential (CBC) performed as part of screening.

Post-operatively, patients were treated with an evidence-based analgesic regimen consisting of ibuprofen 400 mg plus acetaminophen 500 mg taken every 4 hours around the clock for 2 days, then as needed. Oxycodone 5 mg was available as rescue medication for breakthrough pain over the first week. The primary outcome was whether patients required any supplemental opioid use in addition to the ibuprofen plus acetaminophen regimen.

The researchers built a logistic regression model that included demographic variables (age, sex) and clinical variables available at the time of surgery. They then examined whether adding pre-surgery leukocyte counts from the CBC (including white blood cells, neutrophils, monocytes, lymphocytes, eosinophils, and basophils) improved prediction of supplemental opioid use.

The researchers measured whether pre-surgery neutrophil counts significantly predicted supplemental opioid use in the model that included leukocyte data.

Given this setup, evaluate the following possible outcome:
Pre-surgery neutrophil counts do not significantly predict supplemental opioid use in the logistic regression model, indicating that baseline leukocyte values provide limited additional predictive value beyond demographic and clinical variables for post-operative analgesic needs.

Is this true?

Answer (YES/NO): NO